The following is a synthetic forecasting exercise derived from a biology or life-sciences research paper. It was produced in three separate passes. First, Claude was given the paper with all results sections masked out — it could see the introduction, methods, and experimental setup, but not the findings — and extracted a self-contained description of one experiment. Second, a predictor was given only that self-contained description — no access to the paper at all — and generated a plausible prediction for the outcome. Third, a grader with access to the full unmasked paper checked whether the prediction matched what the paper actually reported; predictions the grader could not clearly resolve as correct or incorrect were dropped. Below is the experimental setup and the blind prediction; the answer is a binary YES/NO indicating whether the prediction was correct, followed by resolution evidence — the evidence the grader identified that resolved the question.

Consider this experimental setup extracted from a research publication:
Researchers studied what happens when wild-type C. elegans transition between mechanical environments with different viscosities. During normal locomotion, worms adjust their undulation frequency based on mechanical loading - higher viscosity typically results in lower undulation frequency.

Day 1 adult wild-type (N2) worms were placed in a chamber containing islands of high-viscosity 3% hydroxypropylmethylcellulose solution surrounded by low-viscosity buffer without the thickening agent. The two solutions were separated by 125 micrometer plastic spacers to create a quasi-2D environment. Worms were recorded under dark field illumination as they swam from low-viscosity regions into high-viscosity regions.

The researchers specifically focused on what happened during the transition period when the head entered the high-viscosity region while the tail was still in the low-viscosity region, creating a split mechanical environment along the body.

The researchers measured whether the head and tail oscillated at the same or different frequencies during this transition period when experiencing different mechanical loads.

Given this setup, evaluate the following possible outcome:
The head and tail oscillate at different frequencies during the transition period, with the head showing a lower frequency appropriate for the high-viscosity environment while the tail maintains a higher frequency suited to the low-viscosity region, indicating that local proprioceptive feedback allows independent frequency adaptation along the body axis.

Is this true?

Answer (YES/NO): NO